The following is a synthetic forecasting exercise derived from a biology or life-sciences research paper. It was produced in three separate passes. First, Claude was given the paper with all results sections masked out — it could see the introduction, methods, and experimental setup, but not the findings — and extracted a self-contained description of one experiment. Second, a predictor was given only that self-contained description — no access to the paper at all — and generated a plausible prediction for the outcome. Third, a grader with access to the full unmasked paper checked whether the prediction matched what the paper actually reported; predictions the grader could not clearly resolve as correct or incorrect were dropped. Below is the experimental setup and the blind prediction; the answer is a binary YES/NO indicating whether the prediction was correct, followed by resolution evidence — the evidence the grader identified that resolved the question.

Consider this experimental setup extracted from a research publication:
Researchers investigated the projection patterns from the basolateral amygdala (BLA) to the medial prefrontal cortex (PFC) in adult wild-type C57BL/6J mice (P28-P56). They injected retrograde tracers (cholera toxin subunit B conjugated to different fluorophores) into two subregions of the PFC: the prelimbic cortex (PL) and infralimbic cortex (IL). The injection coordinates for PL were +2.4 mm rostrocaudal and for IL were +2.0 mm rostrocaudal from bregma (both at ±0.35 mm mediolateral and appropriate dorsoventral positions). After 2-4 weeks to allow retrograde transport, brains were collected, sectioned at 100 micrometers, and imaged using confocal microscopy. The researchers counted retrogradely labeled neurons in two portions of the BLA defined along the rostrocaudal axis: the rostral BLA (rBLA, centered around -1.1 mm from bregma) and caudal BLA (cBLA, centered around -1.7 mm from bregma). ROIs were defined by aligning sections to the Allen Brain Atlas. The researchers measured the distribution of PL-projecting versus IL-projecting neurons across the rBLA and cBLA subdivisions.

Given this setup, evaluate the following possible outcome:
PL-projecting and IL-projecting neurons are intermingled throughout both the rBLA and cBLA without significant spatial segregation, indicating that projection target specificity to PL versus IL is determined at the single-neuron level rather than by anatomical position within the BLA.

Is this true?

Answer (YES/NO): NO